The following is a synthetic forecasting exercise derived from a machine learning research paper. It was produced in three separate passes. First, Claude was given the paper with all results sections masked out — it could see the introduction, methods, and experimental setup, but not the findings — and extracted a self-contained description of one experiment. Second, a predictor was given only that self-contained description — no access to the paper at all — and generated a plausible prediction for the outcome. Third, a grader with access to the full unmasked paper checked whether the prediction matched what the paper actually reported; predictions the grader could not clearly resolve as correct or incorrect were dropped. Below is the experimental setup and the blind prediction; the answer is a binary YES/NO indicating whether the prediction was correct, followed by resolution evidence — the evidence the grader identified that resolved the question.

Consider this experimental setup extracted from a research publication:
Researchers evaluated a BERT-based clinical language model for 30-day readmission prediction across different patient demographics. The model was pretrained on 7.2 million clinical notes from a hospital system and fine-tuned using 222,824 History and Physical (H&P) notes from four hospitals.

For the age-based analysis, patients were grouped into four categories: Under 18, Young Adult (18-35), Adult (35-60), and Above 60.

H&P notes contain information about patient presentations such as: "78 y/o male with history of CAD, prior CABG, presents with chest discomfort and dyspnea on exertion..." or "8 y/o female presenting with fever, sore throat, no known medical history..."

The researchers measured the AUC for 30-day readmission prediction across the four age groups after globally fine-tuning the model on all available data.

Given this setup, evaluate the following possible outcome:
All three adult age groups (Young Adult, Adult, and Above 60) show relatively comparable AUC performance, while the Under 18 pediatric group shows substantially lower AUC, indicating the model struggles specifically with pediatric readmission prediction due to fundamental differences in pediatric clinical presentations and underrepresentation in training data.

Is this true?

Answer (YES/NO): NO